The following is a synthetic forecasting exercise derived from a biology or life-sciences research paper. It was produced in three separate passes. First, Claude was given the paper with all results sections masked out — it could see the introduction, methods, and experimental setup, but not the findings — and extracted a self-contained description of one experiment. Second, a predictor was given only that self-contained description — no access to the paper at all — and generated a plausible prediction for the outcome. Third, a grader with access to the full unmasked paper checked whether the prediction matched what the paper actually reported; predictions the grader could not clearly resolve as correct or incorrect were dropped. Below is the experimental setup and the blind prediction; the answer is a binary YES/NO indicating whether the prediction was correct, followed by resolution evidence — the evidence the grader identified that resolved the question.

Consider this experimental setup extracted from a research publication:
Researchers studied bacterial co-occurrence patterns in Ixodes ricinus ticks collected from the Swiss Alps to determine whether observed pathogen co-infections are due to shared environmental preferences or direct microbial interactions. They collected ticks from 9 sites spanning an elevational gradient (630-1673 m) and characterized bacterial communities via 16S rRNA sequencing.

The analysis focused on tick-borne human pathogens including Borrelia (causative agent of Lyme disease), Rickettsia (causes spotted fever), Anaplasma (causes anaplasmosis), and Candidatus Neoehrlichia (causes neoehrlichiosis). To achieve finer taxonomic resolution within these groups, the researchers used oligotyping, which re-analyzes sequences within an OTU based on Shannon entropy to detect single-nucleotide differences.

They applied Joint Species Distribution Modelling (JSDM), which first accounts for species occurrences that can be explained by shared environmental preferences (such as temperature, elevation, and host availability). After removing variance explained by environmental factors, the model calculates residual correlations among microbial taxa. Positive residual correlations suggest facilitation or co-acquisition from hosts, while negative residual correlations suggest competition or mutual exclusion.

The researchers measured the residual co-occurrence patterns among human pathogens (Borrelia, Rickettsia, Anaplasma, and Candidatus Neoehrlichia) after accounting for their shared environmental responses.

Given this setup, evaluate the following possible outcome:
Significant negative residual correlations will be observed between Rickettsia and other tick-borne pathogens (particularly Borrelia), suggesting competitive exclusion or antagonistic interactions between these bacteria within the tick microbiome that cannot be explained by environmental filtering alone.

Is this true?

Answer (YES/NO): NO